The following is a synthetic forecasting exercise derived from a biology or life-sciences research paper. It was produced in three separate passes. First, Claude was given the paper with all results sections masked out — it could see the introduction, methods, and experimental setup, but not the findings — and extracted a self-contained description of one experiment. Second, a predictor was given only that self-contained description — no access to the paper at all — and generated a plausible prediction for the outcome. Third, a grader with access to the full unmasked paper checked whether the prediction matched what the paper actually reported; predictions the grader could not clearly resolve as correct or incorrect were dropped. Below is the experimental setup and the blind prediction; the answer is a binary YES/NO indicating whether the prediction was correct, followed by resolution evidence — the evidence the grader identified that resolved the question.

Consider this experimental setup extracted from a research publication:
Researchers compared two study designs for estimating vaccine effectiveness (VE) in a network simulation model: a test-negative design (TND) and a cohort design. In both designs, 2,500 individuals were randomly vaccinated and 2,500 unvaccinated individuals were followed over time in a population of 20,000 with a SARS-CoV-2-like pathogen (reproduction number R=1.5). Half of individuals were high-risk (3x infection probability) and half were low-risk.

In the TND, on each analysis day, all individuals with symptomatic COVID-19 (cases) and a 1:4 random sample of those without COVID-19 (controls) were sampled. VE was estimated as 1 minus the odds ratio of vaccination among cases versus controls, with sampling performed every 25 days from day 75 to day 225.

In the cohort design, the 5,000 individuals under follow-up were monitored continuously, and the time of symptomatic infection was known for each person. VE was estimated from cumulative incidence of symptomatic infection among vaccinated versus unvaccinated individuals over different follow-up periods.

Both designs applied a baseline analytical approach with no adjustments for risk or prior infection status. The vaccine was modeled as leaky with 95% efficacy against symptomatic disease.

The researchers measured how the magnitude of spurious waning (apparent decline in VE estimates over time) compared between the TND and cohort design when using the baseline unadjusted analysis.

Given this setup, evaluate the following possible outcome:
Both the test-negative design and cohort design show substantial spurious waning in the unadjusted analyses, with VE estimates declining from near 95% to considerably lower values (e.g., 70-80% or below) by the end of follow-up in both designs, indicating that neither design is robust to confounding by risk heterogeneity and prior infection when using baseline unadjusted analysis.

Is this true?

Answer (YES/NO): NO